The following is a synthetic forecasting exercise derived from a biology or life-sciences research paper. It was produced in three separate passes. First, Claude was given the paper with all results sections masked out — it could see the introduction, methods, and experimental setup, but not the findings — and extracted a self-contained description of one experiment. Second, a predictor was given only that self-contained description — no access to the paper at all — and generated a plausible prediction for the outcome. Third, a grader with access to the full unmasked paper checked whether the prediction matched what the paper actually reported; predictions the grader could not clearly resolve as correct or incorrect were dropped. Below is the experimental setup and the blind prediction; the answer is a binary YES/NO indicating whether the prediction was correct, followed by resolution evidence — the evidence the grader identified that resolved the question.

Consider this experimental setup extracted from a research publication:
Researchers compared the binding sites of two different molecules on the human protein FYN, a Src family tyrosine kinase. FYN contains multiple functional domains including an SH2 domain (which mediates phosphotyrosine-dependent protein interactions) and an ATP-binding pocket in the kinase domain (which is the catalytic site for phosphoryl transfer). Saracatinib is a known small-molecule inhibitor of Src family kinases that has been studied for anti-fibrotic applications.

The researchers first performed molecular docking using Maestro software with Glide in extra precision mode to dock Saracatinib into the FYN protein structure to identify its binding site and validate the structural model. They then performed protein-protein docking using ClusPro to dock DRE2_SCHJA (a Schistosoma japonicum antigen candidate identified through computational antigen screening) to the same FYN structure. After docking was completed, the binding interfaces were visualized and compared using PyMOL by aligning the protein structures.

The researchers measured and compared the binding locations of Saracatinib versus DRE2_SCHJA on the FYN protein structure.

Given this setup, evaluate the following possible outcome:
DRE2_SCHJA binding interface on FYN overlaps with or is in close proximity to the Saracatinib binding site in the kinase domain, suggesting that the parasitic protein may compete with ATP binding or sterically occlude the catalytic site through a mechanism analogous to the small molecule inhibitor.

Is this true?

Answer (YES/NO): NO